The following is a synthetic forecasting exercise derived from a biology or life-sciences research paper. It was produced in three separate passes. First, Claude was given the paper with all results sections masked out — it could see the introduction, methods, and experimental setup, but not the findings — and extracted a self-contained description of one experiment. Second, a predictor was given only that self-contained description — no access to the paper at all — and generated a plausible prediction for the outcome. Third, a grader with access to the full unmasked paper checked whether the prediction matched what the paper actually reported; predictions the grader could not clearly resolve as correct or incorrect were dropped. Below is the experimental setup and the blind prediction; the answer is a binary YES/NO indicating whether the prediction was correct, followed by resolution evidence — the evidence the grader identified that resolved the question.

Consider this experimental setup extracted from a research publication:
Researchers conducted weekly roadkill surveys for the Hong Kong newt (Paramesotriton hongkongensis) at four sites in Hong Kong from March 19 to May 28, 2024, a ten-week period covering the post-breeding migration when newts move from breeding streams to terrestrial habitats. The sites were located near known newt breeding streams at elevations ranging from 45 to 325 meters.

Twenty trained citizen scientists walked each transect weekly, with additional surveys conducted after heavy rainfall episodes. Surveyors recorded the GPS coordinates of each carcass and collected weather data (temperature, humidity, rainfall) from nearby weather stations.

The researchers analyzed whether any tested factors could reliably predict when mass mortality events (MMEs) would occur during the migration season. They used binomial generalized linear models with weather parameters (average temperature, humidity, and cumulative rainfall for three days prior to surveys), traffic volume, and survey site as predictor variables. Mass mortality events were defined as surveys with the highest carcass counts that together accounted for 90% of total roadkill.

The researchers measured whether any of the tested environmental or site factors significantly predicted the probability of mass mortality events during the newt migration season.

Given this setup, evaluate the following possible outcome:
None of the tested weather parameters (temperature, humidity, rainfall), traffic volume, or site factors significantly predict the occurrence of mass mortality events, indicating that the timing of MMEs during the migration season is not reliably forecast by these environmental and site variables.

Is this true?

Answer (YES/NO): YES